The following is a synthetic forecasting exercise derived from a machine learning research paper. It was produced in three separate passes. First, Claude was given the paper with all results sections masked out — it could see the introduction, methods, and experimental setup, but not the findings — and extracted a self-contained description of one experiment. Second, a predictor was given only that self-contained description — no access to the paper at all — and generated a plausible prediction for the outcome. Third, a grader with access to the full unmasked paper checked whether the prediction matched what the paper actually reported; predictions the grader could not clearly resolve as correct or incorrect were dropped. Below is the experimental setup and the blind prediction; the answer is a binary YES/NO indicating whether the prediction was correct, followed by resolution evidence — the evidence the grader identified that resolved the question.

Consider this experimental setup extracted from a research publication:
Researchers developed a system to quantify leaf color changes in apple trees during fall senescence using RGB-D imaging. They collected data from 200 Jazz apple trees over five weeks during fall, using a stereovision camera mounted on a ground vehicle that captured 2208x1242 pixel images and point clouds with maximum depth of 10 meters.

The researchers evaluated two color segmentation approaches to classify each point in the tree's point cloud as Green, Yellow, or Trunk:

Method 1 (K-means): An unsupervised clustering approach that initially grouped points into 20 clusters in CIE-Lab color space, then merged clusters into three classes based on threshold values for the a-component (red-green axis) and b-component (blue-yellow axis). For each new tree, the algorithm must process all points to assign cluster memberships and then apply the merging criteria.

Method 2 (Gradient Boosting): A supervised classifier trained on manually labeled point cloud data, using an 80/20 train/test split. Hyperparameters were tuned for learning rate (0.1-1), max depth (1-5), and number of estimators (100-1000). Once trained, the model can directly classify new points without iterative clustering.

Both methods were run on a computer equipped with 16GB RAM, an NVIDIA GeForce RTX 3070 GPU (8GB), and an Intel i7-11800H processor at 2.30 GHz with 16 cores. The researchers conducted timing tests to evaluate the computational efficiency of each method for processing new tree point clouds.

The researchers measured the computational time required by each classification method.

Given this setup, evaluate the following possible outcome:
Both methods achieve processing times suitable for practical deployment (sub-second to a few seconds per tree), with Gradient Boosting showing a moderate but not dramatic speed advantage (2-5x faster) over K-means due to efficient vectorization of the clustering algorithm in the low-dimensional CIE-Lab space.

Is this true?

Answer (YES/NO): NO